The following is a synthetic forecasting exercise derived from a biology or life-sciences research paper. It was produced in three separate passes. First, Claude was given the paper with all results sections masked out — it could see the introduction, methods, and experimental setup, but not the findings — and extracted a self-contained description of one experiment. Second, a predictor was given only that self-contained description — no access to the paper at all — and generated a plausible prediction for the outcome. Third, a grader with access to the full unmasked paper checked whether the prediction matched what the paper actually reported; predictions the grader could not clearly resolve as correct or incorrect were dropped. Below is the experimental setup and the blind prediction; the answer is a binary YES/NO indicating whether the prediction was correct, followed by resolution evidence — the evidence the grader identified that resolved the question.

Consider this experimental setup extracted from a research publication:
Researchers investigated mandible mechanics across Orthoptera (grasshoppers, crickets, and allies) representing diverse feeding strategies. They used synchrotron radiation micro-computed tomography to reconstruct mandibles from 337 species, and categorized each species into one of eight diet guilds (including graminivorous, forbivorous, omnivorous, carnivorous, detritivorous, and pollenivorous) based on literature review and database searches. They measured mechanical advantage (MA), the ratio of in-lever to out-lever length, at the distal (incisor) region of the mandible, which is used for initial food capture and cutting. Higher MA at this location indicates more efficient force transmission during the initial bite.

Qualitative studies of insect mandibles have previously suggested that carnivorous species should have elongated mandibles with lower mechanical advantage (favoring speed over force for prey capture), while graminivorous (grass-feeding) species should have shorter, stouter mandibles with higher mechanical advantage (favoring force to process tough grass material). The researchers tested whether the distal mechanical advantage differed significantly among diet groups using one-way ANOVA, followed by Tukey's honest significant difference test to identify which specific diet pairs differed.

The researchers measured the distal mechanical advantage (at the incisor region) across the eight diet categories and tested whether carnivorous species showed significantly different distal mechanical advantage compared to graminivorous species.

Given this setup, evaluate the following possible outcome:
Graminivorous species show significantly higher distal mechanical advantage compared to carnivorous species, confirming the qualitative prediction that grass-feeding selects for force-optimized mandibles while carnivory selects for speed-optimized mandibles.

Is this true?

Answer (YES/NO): YES